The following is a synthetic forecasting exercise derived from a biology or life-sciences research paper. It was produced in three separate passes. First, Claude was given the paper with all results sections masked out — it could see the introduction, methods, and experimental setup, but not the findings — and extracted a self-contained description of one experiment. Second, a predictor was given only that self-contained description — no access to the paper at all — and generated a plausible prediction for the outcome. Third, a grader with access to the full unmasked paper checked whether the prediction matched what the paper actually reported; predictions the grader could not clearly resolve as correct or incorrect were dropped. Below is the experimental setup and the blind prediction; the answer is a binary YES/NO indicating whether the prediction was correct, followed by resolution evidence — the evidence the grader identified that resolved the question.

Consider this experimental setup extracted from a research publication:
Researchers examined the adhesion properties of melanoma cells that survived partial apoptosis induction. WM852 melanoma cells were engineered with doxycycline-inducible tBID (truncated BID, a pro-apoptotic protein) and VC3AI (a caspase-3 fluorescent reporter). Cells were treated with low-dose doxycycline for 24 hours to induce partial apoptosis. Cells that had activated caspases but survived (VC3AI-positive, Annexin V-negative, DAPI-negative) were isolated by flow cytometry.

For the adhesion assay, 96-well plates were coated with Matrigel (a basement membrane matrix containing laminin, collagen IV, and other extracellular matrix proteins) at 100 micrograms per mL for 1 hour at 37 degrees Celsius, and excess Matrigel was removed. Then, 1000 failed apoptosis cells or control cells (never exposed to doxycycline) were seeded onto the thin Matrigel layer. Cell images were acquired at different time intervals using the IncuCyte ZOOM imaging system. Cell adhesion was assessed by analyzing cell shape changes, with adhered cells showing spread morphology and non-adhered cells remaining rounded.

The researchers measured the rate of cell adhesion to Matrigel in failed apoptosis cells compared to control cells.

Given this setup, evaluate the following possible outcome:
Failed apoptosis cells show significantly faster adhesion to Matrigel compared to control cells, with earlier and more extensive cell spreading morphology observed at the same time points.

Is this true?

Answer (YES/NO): YES